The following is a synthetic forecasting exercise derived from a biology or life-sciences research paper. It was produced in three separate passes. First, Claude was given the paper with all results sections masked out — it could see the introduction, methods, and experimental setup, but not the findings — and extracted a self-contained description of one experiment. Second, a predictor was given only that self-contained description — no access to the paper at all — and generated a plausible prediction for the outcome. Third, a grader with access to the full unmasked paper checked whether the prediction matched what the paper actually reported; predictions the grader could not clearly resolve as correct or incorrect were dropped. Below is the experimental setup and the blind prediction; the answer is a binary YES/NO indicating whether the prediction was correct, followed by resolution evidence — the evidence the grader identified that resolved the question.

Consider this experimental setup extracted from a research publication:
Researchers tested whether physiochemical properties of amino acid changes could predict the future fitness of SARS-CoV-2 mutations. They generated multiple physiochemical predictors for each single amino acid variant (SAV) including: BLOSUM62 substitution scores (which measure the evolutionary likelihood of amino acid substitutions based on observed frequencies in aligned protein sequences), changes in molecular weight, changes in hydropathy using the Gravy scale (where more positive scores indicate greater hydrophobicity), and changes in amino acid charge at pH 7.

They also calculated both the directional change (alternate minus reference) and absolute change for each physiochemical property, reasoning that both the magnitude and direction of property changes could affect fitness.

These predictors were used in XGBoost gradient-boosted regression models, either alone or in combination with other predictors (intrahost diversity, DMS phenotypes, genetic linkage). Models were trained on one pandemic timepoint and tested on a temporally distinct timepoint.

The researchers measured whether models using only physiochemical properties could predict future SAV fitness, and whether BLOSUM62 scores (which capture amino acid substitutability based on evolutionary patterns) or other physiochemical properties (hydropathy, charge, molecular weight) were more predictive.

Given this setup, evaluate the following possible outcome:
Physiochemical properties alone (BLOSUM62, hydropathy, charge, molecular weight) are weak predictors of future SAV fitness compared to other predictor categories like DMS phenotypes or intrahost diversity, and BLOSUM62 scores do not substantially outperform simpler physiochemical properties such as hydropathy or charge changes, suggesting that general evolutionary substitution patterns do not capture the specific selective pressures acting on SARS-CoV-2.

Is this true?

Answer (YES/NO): NO